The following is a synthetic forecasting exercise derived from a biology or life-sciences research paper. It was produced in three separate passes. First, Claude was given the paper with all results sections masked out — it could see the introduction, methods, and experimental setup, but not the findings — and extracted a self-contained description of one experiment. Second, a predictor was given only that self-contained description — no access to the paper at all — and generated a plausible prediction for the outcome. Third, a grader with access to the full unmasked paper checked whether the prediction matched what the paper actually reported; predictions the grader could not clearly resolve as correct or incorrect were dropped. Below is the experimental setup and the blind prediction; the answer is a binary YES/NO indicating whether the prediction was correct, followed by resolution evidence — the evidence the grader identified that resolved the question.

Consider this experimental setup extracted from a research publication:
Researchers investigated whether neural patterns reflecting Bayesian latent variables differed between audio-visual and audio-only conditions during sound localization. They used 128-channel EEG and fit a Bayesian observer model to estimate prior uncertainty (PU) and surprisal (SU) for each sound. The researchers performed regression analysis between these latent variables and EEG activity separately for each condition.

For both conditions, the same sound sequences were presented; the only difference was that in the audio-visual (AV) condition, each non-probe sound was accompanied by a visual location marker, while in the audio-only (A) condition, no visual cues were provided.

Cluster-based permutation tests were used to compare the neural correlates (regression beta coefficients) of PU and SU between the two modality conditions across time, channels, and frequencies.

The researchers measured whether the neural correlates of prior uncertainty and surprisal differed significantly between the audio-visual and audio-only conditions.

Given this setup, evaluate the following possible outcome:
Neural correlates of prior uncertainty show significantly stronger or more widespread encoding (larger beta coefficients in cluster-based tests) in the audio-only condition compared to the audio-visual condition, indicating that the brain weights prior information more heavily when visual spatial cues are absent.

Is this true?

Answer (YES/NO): NO